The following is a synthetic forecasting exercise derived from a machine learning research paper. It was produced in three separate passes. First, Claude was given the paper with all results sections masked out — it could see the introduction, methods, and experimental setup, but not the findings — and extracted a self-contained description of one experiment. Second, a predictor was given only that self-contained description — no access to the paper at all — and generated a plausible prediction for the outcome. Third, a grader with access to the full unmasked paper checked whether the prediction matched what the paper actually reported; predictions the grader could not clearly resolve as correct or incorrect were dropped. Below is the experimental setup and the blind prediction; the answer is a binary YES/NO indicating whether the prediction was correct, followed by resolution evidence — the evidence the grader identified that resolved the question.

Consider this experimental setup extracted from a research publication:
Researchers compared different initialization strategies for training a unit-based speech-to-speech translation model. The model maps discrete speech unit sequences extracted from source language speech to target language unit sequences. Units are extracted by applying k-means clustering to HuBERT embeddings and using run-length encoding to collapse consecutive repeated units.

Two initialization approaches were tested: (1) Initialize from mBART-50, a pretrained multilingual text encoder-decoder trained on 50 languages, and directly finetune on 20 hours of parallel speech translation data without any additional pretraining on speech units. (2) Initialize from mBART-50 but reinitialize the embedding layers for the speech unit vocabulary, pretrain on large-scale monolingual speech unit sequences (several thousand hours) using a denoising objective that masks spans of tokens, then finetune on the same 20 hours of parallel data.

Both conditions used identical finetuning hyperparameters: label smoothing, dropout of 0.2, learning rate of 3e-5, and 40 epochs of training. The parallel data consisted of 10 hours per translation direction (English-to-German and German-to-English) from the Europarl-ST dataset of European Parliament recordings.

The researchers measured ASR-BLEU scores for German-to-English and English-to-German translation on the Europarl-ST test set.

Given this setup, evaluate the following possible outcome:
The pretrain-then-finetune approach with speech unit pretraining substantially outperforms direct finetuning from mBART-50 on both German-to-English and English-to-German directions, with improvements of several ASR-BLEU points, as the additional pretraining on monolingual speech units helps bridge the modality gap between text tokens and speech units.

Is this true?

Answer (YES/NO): YES